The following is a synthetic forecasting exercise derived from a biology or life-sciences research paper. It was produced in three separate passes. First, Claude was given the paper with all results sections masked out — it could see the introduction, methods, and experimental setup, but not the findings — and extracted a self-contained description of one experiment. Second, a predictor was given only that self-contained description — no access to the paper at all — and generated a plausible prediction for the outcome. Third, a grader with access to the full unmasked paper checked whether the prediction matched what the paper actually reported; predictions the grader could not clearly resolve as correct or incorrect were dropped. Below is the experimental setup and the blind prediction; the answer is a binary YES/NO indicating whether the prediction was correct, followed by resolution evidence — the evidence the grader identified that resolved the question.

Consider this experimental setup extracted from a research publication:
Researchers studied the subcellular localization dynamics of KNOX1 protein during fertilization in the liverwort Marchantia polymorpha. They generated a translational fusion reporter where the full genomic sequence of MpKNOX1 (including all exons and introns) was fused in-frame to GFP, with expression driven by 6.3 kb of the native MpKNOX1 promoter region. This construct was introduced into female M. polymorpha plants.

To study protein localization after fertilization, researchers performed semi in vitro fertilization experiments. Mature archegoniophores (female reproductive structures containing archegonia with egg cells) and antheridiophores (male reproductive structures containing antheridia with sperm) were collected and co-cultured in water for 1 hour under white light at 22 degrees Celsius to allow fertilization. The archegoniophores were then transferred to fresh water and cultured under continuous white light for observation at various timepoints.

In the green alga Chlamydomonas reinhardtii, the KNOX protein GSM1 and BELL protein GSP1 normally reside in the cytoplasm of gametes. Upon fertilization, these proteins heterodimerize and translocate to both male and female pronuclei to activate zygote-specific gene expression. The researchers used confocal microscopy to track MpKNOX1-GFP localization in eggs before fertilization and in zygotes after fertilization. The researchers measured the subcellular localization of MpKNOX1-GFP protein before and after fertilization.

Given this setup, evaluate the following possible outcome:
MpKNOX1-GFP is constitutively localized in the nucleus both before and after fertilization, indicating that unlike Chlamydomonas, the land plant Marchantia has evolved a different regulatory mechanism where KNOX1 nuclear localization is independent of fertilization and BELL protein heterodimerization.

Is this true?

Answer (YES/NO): NO